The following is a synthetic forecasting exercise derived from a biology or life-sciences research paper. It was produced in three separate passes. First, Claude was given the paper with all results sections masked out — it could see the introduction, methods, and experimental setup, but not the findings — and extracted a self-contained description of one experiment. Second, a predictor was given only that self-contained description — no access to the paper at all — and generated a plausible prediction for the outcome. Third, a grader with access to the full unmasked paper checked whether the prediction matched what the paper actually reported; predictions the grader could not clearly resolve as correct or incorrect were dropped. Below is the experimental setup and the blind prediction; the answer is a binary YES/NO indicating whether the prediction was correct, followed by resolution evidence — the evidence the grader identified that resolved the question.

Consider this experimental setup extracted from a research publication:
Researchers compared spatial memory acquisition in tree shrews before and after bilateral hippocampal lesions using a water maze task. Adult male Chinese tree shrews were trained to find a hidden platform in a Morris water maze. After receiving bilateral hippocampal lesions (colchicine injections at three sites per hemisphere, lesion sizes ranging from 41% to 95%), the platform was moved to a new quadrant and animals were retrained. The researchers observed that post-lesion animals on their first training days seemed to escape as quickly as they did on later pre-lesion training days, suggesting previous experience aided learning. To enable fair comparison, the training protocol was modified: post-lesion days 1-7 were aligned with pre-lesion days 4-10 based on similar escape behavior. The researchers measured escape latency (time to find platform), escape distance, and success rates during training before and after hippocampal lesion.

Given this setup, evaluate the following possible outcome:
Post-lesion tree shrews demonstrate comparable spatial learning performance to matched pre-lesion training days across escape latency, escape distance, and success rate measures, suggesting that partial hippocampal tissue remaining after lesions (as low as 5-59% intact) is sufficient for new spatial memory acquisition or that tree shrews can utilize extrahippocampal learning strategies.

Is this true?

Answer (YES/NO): NO